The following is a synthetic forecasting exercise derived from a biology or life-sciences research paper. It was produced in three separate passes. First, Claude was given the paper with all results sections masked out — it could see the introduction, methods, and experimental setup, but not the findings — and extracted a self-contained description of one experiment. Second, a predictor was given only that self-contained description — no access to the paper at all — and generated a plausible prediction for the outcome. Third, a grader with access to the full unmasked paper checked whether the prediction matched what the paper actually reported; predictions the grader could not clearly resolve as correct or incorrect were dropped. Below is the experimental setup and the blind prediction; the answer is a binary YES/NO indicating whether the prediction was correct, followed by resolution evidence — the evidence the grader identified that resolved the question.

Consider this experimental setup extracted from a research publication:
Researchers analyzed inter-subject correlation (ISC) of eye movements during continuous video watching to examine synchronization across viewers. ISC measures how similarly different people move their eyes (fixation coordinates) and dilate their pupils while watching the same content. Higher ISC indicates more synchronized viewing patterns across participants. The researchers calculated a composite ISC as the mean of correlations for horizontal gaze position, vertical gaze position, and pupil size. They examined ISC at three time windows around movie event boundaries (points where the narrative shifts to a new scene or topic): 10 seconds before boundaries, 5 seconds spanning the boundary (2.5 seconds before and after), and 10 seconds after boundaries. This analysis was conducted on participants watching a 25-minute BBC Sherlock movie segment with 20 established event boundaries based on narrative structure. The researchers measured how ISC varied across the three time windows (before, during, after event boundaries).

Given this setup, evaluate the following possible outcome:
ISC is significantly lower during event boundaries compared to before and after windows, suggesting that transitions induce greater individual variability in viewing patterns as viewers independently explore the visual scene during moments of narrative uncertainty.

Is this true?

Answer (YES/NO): NO